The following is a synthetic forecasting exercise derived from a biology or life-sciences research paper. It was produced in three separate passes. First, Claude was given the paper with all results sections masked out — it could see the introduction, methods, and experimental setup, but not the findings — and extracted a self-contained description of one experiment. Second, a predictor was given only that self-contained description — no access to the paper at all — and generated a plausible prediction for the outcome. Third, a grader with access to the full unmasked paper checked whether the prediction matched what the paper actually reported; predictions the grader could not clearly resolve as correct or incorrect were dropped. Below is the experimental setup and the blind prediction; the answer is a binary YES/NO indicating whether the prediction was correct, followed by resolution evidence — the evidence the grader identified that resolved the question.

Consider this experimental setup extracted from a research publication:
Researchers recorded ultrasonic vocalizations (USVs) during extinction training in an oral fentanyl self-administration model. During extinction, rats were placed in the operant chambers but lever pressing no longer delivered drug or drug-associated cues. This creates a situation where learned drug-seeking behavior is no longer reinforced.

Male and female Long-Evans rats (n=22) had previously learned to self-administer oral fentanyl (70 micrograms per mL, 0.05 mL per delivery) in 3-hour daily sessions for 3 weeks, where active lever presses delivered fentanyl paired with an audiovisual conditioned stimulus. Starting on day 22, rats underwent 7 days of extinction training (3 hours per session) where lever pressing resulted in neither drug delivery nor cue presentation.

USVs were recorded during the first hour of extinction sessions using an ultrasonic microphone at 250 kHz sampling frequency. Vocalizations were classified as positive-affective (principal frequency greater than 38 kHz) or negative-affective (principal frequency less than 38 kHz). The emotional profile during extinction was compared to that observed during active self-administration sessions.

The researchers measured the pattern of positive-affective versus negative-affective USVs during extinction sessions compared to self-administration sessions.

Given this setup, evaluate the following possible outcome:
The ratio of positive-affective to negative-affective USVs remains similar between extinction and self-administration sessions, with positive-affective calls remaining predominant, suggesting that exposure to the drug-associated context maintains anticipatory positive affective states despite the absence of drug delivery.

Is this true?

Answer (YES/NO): NO